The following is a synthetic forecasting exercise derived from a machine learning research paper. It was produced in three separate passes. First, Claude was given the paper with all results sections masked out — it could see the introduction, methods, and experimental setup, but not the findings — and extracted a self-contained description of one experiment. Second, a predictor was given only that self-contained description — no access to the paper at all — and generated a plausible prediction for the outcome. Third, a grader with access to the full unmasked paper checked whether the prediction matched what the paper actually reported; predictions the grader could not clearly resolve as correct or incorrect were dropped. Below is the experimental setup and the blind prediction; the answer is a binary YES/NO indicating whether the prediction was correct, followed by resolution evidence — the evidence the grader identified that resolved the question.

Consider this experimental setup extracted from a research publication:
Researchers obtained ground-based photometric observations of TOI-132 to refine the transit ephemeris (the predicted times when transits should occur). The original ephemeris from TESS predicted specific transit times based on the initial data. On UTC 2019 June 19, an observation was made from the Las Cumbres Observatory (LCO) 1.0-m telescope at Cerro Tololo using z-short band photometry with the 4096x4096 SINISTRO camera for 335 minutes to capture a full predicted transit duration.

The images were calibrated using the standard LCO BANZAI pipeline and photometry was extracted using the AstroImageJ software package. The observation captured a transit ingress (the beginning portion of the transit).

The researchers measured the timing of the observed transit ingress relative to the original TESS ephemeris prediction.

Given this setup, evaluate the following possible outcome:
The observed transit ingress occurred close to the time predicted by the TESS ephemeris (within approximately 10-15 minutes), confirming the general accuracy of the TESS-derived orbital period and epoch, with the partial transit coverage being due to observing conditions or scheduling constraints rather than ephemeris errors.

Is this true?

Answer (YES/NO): NO